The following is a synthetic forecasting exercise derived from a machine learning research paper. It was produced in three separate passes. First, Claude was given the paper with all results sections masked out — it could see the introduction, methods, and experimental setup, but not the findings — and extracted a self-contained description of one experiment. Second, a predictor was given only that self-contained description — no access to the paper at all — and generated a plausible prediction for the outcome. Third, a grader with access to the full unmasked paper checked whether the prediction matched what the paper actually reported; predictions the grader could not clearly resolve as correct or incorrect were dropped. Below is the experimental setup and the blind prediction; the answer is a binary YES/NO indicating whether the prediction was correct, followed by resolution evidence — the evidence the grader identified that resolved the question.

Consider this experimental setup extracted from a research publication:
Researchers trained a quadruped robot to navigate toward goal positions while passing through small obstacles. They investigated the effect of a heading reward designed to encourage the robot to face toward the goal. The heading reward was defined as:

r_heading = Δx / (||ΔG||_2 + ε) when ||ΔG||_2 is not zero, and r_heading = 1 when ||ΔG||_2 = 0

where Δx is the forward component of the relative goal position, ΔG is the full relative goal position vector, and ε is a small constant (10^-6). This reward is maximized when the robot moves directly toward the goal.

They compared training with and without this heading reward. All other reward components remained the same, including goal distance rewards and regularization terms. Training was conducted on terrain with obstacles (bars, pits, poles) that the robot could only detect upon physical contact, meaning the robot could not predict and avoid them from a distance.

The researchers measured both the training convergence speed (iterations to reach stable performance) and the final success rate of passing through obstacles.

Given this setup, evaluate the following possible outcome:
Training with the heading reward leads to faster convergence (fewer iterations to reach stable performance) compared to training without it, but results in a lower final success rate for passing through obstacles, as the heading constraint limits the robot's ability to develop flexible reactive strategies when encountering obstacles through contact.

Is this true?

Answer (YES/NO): NO